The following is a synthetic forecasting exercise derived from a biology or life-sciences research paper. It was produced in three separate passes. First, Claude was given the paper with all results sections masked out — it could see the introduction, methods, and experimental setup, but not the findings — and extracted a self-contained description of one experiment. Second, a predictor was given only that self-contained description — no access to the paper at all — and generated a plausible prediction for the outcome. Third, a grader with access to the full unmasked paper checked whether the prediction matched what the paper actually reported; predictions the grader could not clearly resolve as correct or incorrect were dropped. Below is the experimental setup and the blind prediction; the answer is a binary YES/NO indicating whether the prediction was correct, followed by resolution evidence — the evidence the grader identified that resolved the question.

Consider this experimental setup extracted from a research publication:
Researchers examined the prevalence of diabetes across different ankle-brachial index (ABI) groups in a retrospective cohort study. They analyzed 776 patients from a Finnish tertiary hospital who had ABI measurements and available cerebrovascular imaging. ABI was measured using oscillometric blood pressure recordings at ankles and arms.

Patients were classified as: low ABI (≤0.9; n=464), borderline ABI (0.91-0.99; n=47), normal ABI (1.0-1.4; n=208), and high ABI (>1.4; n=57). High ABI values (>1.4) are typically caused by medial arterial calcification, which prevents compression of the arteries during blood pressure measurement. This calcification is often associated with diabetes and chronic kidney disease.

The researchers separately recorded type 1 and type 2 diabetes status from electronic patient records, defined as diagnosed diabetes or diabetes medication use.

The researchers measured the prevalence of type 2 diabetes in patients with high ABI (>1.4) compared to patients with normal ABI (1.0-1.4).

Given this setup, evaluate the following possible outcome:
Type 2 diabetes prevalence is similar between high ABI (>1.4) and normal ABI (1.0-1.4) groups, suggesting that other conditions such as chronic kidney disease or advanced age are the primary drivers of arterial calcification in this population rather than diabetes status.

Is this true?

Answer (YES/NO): NO